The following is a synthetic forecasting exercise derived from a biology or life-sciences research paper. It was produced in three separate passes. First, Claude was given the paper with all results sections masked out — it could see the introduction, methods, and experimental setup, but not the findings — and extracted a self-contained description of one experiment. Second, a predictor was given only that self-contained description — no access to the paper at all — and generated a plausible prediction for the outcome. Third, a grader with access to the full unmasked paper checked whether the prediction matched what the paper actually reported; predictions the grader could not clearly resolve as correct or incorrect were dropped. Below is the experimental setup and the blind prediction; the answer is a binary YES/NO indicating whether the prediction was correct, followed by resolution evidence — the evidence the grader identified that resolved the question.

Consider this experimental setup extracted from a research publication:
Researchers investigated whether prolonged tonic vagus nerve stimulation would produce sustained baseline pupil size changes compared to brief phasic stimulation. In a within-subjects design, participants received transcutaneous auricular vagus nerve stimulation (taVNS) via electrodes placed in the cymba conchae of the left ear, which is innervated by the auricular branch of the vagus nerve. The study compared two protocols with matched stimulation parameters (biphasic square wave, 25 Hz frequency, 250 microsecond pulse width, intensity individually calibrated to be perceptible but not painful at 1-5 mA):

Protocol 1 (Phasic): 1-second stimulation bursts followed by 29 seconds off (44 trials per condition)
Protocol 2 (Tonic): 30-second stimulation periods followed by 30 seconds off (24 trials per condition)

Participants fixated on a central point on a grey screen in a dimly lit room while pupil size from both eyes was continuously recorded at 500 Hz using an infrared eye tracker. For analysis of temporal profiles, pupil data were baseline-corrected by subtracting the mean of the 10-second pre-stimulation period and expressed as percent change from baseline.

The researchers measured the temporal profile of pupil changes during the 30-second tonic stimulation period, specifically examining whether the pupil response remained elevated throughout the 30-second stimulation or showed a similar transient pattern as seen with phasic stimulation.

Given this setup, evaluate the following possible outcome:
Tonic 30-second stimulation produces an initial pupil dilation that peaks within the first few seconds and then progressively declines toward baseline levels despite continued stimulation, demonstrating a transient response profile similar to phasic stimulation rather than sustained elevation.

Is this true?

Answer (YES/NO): YES